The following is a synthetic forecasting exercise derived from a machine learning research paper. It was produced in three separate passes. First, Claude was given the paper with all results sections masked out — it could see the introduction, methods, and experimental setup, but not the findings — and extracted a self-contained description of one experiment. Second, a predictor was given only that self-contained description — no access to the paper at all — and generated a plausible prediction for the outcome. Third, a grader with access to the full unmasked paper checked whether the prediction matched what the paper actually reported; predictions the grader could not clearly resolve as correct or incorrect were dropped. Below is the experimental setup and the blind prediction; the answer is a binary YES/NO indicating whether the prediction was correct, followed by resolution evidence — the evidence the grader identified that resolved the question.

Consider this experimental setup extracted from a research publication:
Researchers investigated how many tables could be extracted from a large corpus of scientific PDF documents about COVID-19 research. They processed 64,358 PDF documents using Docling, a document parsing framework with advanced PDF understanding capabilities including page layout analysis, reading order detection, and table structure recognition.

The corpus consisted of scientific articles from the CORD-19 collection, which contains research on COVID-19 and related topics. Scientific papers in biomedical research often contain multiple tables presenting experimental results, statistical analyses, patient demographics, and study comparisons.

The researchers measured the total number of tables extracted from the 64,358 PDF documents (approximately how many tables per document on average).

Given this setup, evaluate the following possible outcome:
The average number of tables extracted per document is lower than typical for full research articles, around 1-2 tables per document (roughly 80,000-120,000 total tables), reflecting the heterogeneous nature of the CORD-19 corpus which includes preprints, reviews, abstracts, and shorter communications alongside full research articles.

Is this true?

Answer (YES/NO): NO